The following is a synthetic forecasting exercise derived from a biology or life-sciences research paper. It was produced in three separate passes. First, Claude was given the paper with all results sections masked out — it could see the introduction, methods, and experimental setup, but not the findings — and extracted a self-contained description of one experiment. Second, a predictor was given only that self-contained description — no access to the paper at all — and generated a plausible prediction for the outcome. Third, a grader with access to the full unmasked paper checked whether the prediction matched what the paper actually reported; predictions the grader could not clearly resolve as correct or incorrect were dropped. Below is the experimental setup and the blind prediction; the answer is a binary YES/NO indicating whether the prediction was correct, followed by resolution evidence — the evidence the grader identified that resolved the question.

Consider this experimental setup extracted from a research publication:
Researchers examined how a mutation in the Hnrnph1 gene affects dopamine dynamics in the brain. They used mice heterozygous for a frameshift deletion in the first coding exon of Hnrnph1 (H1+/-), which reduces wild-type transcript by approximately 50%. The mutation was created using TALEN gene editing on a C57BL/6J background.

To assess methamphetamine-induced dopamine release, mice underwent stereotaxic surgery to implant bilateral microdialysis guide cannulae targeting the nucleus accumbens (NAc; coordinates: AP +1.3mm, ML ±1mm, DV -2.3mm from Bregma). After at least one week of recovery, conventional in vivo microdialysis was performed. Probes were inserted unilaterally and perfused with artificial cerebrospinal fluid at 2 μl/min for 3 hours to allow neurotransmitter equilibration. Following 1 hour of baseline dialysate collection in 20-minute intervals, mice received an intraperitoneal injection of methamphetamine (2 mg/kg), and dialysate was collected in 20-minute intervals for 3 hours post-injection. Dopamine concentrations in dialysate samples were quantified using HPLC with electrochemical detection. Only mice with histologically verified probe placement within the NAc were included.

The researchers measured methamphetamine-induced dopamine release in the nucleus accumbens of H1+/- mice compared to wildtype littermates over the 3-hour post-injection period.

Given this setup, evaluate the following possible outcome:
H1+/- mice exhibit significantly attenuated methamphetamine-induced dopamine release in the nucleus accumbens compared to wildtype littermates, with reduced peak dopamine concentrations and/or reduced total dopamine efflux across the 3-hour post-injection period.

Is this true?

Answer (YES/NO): YES